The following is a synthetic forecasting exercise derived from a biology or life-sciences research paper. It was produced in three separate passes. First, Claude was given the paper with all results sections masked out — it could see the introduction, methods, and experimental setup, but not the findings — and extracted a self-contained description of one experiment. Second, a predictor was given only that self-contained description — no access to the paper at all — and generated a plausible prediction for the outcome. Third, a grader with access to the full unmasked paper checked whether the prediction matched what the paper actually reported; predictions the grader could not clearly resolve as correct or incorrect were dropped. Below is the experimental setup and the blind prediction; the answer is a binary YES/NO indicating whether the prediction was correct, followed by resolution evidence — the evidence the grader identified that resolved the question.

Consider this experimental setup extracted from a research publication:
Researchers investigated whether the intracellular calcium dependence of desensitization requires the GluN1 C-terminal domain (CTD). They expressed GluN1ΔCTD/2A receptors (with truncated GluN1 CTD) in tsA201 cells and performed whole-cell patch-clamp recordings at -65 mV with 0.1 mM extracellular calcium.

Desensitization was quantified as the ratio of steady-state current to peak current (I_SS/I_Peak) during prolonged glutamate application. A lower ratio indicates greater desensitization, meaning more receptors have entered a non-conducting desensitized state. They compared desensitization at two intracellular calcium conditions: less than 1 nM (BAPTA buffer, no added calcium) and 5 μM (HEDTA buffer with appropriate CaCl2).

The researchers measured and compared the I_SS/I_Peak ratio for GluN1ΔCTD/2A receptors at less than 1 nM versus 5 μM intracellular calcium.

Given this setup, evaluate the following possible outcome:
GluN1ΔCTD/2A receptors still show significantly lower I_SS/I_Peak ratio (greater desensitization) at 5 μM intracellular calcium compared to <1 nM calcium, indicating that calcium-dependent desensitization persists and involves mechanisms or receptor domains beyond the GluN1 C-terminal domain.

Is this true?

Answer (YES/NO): NO